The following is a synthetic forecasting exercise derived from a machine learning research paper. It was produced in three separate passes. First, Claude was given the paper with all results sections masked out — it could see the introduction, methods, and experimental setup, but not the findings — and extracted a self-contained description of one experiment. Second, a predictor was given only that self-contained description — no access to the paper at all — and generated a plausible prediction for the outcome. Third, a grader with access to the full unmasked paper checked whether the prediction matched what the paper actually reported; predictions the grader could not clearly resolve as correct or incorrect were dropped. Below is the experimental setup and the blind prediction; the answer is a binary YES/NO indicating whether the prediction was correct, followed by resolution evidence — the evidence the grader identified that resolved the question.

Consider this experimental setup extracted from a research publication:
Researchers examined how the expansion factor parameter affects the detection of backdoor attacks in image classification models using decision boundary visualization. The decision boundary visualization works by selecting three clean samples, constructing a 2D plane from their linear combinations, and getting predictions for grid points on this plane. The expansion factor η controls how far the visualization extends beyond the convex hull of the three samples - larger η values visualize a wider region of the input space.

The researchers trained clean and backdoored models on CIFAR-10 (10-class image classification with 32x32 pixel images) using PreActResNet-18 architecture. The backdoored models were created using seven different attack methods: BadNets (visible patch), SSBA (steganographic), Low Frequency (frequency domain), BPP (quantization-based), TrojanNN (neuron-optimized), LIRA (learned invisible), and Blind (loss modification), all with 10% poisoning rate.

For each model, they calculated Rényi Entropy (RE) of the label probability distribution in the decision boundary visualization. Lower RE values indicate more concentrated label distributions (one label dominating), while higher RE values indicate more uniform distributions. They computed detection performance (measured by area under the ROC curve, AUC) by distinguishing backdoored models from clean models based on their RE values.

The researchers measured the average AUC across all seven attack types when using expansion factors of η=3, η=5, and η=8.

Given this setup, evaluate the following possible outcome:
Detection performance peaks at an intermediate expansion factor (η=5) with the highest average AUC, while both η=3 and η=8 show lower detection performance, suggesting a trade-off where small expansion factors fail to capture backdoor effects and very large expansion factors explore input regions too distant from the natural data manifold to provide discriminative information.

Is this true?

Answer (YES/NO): NO